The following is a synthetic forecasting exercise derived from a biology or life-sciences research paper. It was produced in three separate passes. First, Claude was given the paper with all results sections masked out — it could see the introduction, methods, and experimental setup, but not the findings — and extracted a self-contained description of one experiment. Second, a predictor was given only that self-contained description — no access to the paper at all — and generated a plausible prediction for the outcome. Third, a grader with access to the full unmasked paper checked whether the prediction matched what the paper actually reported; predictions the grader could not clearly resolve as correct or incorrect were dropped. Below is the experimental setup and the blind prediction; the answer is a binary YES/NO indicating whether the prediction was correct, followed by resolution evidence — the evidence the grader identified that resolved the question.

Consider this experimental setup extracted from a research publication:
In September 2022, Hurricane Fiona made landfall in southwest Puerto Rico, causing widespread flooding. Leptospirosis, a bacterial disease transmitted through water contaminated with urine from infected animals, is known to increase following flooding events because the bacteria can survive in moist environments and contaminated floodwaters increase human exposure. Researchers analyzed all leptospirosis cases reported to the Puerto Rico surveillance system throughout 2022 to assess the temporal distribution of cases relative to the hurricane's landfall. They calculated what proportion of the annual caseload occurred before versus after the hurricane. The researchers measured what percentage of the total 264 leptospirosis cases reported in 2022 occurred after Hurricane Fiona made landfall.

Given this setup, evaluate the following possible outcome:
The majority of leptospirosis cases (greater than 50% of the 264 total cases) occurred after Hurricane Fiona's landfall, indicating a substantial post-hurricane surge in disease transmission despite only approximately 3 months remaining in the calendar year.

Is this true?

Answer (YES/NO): YES